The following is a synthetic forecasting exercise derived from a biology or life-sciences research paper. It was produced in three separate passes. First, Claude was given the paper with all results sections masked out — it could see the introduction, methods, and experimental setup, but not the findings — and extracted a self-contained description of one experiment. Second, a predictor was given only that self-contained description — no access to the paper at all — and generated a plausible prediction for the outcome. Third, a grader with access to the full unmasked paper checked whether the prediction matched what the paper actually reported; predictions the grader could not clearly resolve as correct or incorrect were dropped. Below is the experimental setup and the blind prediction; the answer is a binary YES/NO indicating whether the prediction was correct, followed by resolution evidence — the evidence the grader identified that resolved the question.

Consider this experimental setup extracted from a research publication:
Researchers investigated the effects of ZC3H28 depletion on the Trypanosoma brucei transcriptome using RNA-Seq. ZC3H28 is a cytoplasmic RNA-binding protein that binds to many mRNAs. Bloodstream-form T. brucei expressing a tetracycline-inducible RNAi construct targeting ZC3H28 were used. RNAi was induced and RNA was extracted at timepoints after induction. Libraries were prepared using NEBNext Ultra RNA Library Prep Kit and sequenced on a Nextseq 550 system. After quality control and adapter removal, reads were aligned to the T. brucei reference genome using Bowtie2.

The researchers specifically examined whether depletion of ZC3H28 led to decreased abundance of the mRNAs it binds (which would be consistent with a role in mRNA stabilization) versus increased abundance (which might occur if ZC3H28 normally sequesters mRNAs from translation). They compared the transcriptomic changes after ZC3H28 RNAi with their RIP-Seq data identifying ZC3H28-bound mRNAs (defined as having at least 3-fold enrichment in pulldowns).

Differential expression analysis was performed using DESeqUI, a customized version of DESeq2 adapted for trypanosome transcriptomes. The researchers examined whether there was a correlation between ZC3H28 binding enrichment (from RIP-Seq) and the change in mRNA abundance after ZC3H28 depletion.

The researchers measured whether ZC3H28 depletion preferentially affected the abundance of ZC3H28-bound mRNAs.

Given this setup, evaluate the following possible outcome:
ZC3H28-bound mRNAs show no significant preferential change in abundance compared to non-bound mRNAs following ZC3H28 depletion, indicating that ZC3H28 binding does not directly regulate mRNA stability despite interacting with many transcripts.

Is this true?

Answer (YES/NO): NO